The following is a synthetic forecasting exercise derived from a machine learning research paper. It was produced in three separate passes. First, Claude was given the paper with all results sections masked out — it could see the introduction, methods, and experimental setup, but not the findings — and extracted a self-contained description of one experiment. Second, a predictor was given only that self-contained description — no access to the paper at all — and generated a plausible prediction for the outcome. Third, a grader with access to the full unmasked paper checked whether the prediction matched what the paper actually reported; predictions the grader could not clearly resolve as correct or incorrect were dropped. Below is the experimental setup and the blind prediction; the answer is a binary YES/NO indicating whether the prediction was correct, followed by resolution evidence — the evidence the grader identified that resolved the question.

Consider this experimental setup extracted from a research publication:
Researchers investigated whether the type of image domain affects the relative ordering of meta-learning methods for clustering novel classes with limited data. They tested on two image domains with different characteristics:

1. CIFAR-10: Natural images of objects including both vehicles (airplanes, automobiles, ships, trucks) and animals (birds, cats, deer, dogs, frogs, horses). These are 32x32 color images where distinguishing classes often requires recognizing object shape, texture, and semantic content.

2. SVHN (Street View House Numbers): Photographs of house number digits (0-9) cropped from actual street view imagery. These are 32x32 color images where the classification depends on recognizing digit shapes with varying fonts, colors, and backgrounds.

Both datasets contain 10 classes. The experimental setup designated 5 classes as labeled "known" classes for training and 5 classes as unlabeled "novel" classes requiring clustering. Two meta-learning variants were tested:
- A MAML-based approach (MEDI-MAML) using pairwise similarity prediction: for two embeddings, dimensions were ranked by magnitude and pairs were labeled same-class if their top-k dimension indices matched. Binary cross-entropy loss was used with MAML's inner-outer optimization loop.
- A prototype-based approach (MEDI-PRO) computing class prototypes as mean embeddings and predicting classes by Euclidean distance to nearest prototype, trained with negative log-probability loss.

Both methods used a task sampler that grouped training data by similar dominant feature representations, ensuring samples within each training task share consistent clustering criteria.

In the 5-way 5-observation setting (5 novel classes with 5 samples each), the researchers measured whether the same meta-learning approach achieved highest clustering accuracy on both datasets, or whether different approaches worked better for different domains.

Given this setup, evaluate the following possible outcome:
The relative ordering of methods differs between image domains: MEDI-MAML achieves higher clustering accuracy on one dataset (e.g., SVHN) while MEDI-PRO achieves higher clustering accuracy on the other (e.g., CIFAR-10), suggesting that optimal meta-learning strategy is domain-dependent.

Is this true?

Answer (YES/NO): NO